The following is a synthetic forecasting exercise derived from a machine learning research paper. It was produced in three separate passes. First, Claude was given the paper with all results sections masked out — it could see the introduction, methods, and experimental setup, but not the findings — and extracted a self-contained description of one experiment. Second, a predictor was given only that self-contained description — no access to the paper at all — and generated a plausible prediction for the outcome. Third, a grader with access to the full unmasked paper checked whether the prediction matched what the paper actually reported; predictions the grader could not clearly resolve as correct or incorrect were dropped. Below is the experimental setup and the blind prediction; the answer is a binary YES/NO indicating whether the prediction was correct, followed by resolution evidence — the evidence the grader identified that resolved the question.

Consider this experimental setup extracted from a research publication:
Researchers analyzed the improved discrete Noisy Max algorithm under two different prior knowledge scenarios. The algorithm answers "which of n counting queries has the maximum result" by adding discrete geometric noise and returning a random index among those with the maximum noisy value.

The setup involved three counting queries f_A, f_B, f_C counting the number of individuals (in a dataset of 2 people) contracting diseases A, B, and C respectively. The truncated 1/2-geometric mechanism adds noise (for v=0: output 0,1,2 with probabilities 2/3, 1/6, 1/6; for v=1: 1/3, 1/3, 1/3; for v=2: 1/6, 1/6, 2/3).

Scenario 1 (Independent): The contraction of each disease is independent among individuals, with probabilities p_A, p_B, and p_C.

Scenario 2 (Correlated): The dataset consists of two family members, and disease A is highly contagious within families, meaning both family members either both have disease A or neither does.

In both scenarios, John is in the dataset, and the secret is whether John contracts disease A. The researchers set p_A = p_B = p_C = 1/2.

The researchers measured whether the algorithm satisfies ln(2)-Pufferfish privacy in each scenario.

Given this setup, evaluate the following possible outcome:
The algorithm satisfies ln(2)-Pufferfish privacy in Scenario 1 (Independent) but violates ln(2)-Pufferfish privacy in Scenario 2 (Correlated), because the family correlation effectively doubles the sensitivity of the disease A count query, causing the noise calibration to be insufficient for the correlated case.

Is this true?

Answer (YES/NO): YES